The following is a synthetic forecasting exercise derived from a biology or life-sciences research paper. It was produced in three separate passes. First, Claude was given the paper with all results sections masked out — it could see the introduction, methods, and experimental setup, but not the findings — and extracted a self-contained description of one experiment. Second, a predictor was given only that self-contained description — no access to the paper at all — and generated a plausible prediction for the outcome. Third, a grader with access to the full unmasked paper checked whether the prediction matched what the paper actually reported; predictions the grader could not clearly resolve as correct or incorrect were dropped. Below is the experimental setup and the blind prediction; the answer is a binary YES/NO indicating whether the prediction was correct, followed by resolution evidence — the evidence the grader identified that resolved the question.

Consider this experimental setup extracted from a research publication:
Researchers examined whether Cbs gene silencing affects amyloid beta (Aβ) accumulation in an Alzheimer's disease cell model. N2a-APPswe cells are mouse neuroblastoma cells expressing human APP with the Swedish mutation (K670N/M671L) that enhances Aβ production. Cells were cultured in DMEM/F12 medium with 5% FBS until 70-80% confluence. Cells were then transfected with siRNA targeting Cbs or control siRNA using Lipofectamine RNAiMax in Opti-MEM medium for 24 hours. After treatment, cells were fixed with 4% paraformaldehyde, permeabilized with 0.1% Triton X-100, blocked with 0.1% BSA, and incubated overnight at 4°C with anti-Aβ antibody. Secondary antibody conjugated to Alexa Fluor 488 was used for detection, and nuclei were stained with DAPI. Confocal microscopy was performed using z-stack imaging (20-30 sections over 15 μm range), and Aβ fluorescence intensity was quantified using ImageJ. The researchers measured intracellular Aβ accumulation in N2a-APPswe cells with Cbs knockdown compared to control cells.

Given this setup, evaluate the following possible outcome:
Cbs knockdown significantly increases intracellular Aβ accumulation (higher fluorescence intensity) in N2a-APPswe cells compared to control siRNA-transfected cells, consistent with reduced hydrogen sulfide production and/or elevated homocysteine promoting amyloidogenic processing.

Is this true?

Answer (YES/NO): YES